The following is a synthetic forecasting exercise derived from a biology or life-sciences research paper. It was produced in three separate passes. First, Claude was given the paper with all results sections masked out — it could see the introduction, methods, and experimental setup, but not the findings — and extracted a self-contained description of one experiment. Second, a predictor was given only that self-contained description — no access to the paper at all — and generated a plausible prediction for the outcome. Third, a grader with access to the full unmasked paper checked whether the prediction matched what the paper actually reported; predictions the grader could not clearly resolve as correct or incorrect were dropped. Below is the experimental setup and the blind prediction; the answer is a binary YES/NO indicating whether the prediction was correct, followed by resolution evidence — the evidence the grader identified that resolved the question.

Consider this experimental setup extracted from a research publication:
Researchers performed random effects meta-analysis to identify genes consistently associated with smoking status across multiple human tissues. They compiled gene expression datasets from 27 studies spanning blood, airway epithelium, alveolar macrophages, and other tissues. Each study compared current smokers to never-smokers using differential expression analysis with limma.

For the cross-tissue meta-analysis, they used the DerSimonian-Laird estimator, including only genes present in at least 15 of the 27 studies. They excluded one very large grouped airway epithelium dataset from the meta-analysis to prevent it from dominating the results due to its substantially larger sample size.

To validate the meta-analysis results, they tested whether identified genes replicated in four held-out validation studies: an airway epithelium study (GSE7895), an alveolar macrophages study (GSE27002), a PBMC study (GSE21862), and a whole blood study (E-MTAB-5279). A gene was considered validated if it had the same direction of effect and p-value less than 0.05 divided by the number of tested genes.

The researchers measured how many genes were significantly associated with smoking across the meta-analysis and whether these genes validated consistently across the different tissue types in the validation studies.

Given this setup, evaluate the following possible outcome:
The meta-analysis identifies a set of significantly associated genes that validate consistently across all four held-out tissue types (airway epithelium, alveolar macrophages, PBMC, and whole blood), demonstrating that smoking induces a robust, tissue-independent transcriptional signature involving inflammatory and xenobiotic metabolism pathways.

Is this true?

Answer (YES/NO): NO